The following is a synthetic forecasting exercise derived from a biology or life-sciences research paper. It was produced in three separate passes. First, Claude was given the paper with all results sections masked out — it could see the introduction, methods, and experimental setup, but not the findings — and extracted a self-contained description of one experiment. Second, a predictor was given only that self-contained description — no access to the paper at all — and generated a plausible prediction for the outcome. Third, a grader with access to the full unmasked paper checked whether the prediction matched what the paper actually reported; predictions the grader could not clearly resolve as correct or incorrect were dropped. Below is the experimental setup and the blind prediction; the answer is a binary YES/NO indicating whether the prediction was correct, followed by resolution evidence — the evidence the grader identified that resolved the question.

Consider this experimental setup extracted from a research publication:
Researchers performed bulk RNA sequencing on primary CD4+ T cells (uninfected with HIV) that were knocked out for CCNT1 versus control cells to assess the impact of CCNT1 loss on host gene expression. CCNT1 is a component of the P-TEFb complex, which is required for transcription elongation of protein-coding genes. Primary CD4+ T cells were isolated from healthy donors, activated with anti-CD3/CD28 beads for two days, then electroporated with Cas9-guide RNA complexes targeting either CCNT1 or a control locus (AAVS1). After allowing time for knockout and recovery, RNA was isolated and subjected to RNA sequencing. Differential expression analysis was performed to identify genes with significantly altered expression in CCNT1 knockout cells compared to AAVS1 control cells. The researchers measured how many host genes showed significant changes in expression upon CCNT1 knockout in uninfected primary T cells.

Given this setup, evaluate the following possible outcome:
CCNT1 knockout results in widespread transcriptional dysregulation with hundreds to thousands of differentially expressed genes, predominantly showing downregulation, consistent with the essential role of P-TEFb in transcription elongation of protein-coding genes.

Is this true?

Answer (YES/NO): NO